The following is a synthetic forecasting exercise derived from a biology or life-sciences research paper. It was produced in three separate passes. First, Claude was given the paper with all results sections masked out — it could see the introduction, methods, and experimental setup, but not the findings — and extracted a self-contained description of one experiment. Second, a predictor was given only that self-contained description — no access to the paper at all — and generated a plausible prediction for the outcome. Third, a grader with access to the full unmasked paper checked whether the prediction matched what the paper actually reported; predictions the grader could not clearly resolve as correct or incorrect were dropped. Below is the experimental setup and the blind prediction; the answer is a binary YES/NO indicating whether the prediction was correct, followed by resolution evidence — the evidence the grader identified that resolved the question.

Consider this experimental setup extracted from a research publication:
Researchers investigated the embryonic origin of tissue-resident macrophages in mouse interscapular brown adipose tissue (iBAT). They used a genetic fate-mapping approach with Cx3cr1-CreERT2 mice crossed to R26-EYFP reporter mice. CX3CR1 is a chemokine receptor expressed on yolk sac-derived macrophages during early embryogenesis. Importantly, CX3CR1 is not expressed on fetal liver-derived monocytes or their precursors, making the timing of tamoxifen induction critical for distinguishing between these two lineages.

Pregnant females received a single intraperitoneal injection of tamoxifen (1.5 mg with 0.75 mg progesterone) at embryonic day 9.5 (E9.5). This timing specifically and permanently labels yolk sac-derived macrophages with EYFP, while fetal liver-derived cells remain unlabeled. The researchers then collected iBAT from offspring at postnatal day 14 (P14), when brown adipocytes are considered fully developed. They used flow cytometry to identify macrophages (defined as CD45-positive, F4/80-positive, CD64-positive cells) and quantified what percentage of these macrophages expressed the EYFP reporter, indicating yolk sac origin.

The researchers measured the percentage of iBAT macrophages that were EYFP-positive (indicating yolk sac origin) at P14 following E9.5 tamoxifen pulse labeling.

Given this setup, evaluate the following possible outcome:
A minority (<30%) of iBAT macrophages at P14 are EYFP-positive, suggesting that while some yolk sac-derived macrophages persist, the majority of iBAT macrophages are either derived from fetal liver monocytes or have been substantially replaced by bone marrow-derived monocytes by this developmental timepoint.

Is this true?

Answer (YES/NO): YES